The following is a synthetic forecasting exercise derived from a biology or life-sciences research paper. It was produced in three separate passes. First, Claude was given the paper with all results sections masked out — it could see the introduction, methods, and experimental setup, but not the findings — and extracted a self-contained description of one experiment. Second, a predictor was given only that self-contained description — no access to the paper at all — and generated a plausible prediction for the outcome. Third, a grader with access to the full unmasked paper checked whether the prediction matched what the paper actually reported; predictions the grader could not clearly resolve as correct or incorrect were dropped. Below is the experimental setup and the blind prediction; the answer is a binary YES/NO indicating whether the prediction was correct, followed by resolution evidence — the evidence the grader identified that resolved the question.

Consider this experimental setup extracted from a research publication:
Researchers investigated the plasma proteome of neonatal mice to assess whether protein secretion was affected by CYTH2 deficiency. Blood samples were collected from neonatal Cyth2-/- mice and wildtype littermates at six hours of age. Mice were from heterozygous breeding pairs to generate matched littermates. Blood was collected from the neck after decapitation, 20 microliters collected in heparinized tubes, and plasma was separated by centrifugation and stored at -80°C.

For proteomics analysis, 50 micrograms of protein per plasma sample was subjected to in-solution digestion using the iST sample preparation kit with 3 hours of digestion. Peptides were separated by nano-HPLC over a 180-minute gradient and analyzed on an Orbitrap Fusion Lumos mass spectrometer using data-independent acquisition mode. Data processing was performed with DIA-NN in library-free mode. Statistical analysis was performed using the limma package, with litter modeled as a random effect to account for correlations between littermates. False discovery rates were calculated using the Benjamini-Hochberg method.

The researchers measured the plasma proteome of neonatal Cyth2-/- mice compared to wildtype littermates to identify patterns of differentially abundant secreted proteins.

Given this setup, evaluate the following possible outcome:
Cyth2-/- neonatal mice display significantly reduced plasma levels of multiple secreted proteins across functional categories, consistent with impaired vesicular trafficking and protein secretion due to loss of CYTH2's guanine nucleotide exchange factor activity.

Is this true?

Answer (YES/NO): NO